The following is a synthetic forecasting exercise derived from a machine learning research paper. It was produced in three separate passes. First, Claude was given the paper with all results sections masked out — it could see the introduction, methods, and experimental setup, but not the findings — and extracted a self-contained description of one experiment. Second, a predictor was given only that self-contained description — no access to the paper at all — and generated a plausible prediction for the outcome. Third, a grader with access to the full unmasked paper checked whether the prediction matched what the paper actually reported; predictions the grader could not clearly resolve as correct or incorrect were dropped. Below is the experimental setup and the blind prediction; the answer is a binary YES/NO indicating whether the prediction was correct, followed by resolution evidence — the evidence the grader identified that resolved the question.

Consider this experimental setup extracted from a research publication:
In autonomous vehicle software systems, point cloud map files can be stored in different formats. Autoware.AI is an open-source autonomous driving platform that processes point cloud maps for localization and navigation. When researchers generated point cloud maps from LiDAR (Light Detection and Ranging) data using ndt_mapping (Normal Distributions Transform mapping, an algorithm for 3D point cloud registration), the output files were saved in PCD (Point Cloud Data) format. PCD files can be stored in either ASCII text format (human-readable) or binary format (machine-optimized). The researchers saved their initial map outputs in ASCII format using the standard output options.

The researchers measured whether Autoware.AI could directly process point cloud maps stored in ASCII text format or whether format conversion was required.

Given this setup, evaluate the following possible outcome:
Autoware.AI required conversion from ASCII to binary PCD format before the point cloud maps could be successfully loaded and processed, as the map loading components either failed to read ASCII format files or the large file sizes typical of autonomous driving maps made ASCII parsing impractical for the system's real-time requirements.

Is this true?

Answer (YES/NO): NO